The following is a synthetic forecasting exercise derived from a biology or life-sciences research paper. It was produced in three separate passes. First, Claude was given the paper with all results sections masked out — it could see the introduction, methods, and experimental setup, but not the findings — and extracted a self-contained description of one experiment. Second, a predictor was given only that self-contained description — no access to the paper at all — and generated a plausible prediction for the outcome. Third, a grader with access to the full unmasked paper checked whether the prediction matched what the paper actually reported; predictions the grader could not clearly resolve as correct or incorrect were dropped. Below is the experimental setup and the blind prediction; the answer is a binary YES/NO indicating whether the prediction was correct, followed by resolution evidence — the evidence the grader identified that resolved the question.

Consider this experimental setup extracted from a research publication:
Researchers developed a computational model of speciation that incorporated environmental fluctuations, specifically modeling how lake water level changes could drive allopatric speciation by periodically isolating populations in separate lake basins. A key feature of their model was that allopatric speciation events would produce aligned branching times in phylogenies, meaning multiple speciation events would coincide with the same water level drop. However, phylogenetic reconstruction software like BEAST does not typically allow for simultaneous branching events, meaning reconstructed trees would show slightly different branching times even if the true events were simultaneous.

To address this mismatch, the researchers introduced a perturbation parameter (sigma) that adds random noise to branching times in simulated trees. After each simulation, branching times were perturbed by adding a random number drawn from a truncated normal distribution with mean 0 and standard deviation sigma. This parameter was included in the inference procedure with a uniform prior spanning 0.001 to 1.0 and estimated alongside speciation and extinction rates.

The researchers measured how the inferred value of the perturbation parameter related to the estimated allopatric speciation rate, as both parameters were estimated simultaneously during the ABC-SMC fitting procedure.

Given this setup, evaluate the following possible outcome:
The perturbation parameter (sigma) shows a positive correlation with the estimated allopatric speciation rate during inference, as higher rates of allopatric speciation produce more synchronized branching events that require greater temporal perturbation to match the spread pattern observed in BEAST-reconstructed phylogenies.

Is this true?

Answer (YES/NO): YES